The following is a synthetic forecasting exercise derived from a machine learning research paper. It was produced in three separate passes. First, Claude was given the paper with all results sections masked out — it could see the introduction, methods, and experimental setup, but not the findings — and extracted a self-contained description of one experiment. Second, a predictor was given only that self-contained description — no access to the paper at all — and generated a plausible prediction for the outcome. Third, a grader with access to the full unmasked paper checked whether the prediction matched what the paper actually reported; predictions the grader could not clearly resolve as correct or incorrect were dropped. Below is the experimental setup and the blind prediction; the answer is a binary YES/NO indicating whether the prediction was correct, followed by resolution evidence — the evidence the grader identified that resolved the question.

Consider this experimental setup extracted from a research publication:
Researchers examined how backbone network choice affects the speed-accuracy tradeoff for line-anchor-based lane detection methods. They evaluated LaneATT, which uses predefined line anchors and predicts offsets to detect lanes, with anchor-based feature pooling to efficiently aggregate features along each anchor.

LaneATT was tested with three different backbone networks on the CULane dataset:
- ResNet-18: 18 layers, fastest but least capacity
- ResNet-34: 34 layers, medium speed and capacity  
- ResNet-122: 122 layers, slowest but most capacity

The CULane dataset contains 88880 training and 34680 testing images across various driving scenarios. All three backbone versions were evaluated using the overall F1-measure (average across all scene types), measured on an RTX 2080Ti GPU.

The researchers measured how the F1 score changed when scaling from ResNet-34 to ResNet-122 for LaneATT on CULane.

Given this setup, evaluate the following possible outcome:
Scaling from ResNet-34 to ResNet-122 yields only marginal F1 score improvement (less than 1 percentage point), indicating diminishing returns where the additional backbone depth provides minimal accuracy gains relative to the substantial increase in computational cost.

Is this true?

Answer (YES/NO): YES